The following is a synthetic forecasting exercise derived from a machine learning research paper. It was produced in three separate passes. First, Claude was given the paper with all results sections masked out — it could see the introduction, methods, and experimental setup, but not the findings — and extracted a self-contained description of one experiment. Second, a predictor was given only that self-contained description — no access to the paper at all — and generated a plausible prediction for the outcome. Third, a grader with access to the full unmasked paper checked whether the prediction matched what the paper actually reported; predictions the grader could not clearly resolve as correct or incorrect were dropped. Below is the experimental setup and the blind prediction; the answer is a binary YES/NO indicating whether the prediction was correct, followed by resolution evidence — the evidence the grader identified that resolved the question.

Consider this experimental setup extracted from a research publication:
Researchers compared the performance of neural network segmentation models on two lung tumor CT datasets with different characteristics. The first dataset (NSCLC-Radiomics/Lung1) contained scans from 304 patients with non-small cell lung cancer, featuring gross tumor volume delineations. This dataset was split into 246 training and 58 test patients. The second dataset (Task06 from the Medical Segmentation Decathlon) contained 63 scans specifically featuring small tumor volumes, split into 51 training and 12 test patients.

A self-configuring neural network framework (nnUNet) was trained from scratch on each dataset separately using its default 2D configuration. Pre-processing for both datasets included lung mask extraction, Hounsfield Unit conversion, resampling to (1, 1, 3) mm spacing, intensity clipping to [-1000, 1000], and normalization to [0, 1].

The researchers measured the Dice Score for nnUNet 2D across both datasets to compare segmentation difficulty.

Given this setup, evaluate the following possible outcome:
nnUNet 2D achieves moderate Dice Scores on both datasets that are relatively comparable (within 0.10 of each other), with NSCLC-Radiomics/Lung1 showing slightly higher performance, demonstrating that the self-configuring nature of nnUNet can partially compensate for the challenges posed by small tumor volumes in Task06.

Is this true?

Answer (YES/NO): NO